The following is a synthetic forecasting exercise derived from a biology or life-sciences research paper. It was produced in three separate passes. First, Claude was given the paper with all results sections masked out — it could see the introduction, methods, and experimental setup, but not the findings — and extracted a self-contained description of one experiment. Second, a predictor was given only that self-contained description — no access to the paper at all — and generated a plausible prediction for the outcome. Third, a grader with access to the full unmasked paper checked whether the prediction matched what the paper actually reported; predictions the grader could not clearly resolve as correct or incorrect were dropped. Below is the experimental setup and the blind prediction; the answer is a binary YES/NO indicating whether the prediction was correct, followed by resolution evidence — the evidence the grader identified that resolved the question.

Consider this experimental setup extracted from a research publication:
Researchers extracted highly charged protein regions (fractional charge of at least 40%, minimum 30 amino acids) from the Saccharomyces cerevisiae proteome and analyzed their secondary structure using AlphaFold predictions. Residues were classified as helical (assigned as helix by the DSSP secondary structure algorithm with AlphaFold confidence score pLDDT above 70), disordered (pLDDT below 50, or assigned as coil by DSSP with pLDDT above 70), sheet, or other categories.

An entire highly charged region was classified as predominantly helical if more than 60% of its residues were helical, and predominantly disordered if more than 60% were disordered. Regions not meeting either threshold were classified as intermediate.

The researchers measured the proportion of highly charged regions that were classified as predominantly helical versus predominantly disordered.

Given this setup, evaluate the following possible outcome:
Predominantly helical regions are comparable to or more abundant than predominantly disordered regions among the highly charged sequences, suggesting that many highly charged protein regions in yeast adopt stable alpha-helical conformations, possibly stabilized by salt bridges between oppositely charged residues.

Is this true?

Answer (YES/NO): YES